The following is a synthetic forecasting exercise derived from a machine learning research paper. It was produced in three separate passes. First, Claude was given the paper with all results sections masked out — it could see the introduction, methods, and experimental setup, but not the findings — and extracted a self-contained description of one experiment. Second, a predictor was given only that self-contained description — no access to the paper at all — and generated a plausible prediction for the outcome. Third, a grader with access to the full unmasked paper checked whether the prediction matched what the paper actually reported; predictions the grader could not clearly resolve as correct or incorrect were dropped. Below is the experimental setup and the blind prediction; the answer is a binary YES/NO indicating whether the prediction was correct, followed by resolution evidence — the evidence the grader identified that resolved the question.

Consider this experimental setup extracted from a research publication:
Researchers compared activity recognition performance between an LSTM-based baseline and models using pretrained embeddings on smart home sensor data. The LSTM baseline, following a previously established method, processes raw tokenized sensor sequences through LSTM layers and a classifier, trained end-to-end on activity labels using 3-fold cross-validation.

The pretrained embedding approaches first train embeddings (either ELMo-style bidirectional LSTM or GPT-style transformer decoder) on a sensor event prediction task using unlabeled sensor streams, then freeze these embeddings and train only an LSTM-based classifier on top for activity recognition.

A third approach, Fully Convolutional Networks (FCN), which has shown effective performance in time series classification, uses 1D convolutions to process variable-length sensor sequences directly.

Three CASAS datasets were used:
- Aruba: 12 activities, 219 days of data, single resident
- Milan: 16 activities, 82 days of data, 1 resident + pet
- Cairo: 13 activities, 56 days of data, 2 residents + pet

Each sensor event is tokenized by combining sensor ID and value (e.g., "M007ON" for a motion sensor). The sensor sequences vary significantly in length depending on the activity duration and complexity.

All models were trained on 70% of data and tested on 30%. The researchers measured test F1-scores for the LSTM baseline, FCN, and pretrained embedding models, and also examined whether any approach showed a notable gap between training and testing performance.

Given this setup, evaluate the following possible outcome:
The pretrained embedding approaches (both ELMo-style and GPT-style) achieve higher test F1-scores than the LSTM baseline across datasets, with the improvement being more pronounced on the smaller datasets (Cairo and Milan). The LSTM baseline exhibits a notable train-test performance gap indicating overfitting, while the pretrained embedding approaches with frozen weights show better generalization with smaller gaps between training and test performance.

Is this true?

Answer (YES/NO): NO